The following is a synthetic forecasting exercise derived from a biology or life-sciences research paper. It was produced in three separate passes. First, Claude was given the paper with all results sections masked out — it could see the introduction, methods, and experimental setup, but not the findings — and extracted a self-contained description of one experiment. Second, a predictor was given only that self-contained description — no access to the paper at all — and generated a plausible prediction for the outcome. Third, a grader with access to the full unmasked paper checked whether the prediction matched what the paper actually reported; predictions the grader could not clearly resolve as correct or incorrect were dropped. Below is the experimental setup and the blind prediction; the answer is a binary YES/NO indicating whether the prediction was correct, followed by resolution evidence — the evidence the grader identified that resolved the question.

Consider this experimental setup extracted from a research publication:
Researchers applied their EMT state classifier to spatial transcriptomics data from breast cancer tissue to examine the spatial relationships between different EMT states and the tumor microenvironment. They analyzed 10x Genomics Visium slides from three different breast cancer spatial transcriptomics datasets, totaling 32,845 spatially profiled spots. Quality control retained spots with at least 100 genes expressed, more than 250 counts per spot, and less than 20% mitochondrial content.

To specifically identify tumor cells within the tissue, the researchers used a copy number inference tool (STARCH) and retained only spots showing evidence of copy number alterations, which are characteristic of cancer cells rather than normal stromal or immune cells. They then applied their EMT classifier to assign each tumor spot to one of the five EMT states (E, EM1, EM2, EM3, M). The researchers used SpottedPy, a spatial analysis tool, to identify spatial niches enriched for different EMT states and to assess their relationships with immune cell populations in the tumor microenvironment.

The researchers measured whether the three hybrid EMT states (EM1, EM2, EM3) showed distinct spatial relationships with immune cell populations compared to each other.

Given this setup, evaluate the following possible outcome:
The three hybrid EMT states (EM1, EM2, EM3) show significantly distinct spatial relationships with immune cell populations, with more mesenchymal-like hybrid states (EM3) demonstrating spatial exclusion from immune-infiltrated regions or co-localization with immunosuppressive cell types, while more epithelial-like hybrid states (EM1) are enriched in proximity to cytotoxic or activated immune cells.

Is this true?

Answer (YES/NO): NO